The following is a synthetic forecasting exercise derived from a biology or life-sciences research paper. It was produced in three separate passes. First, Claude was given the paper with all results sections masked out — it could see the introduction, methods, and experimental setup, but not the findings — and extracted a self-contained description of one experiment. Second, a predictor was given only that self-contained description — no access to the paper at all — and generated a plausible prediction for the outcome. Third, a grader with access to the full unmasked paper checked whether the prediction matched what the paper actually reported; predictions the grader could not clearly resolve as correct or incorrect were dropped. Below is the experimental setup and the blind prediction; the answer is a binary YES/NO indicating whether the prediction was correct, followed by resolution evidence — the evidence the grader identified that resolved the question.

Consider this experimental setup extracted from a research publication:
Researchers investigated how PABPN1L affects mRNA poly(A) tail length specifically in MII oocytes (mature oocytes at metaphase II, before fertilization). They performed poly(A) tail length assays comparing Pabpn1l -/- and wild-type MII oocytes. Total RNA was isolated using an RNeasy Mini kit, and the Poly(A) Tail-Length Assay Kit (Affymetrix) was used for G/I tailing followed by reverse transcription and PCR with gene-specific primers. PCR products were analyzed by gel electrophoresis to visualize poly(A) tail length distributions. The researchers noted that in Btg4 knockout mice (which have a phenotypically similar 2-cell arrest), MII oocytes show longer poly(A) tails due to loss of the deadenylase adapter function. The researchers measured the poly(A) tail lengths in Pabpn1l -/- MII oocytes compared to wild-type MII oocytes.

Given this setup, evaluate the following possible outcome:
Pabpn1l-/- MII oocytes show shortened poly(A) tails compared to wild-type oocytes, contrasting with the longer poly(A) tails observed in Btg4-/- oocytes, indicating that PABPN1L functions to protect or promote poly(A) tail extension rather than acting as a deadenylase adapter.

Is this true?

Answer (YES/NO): YES